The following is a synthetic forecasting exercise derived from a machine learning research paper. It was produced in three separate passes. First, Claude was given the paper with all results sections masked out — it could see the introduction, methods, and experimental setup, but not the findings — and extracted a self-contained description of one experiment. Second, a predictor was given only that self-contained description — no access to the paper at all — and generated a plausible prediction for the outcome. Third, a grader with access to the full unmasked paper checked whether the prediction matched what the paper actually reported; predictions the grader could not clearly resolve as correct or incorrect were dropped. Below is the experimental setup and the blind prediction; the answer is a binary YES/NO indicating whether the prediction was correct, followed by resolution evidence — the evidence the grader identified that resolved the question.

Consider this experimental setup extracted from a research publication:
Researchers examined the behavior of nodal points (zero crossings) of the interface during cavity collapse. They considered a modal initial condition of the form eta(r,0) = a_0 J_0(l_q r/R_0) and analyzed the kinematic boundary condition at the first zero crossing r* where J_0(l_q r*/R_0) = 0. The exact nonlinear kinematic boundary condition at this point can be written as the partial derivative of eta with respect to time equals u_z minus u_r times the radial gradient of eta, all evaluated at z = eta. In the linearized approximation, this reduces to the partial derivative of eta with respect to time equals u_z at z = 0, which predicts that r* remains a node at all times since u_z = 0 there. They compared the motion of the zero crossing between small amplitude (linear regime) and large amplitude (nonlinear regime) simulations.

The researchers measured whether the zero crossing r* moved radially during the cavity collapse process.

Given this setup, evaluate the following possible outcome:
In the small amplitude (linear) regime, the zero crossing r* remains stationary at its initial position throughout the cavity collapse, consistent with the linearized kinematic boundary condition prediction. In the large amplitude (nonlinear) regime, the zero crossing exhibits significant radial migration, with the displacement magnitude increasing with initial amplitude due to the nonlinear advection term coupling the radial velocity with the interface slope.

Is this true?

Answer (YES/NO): YES